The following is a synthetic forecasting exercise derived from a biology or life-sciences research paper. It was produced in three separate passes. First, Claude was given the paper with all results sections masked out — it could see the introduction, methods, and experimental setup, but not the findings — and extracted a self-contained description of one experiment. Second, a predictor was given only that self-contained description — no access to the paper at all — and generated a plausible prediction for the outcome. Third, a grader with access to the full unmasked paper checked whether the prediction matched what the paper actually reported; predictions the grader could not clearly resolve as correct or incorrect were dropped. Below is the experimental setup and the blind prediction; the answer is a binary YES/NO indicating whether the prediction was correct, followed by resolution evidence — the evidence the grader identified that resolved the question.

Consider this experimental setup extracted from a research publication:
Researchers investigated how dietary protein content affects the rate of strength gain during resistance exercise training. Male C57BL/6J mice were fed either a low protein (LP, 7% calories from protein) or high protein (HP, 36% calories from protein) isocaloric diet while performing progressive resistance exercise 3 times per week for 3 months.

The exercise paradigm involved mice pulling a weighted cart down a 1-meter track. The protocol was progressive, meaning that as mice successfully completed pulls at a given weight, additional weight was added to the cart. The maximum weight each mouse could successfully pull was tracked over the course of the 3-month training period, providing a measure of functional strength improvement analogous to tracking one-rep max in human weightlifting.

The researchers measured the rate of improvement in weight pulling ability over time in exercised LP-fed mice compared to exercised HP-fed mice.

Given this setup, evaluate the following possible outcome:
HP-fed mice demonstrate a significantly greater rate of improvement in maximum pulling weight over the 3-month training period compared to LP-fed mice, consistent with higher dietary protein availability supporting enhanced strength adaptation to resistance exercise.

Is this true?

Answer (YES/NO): NO